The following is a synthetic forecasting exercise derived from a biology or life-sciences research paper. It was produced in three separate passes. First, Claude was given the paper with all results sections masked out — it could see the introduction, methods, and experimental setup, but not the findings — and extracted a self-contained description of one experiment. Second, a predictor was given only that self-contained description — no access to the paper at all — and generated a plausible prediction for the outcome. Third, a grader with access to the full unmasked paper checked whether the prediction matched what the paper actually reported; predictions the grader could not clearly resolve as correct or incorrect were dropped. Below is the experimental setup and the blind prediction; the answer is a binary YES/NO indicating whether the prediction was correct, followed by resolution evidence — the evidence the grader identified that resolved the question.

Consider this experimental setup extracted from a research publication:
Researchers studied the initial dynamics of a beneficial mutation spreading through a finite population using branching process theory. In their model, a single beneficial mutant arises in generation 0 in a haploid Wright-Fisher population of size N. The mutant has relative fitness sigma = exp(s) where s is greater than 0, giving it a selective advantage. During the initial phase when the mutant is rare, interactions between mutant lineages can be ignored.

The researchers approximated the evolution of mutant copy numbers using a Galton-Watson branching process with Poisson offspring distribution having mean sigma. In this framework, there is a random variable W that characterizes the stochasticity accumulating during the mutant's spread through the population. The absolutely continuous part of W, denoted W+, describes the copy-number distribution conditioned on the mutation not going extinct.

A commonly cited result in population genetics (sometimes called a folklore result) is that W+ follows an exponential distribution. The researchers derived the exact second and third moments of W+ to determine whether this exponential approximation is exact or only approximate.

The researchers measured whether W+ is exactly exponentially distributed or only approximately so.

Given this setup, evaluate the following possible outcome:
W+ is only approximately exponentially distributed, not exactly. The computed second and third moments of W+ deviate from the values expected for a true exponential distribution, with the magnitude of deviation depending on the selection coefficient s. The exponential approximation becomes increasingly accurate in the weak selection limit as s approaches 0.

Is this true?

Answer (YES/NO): YES